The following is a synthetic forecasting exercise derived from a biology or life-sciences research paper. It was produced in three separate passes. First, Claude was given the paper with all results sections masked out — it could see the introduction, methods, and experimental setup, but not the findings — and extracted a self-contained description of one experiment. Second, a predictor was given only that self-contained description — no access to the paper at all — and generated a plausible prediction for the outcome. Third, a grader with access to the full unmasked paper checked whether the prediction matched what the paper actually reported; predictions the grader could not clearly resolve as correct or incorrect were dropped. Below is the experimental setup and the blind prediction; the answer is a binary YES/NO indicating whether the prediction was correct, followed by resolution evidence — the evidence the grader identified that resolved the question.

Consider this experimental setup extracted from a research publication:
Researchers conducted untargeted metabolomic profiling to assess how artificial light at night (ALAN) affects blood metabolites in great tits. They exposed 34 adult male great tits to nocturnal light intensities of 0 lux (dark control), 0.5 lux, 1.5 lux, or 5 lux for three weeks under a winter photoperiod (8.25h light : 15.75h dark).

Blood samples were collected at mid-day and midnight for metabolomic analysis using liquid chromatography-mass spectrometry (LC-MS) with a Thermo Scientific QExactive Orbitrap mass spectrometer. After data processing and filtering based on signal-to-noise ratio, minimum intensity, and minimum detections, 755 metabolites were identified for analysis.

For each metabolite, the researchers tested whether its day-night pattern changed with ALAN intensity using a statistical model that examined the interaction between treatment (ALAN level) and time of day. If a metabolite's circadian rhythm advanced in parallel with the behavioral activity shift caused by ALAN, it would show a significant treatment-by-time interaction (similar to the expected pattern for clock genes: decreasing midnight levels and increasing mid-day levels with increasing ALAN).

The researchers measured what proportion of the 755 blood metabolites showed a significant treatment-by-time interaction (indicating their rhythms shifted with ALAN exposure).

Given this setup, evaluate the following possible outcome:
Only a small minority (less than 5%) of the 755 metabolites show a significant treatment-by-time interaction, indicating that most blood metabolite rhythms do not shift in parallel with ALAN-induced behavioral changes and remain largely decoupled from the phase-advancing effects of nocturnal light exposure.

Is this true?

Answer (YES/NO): NO